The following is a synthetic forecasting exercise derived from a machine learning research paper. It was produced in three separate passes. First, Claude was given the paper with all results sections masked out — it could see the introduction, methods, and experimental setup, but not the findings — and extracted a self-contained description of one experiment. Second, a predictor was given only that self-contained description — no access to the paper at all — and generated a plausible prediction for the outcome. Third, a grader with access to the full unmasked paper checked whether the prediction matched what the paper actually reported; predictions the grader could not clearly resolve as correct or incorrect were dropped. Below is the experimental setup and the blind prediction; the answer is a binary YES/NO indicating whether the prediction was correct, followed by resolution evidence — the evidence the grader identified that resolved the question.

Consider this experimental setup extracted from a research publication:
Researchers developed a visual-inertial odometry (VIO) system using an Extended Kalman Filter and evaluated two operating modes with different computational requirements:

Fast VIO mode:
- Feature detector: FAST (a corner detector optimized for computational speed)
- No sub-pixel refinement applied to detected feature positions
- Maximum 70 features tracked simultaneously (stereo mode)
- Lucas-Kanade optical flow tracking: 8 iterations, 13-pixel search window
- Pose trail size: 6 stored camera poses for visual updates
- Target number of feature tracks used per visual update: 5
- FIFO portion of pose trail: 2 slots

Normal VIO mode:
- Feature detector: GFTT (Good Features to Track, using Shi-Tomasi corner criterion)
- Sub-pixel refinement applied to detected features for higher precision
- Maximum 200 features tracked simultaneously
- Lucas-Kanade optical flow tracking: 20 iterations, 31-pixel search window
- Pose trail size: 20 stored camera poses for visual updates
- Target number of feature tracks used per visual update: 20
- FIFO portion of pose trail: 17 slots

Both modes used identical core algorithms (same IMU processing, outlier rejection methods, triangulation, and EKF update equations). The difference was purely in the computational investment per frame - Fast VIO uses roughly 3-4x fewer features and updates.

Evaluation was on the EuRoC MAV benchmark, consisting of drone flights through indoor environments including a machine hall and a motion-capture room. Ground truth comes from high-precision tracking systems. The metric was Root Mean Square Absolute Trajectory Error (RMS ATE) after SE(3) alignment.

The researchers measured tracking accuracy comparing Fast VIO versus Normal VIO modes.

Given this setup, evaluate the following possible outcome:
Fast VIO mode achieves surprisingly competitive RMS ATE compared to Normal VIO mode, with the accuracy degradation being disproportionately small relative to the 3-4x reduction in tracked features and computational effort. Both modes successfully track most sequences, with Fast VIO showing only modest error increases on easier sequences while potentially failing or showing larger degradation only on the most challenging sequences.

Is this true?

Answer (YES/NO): YES